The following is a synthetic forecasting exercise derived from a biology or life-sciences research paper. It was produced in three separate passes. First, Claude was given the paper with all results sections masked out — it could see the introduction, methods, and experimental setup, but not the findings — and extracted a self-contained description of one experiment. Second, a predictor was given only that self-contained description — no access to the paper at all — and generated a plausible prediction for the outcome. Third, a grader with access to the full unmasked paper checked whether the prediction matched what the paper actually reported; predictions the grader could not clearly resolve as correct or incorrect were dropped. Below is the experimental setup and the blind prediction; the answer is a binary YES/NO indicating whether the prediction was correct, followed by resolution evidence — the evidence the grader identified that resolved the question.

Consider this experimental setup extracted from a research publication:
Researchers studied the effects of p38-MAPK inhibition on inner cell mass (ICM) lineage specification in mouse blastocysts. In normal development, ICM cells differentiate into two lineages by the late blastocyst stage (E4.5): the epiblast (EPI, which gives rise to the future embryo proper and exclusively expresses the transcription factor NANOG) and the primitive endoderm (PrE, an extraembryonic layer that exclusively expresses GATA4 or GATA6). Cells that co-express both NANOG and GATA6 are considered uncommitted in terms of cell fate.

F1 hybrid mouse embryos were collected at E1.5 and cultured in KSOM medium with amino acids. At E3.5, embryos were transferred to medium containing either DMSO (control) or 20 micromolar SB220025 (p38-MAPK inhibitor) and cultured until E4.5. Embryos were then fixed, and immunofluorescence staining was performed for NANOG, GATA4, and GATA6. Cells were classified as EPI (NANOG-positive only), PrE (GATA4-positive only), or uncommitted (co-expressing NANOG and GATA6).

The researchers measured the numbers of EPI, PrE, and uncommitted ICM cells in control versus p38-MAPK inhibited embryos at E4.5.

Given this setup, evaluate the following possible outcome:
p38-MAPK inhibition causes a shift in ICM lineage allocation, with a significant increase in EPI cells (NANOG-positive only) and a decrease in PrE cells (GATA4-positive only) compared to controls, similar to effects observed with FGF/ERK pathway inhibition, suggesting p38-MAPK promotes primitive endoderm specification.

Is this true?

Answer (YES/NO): NO